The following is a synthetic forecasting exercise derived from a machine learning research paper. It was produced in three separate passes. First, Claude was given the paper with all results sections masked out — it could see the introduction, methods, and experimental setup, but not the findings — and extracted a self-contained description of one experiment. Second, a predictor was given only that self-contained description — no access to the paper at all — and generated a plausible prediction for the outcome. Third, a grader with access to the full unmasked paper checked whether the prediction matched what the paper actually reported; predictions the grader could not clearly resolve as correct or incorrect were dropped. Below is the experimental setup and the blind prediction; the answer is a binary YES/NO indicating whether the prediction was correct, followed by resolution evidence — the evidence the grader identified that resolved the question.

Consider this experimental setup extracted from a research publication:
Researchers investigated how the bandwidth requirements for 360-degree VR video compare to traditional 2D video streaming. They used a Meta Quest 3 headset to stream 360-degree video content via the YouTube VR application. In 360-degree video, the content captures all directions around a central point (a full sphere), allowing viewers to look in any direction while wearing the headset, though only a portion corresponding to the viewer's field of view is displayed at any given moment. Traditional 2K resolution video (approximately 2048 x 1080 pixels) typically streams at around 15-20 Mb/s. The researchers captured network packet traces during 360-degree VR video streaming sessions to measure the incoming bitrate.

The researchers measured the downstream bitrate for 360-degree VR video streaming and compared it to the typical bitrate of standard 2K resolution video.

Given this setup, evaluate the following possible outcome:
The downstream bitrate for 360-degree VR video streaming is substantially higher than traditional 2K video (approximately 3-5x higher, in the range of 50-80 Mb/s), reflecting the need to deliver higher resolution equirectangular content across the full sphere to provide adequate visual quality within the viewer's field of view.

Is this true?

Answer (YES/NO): YES